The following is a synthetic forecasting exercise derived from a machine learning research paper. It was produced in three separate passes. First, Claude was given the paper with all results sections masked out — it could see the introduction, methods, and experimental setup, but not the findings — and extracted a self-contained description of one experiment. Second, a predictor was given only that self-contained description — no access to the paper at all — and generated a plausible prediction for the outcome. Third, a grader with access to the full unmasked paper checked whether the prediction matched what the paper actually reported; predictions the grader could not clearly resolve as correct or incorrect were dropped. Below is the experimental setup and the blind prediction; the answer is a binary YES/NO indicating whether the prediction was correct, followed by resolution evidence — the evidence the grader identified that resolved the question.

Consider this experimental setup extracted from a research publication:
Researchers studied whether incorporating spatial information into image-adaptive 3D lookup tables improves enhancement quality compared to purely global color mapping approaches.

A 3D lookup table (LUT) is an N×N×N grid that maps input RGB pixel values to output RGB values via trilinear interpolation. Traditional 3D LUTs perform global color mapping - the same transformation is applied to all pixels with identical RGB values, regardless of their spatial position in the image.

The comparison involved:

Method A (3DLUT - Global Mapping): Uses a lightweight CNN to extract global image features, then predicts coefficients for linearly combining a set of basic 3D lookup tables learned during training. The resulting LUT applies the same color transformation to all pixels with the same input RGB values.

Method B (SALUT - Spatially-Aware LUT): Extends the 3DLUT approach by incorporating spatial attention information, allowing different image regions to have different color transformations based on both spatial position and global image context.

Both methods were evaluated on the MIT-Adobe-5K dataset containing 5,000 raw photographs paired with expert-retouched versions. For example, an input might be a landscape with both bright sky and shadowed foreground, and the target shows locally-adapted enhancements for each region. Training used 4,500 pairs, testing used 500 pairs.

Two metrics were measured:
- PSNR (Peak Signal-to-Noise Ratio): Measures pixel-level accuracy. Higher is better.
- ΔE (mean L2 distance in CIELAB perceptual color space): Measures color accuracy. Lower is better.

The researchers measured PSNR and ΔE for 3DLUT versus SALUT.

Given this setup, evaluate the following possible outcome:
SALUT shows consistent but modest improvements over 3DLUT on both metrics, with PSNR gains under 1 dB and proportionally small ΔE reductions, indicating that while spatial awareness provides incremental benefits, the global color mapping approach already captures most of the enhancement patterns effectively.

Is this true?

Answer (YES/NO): YES